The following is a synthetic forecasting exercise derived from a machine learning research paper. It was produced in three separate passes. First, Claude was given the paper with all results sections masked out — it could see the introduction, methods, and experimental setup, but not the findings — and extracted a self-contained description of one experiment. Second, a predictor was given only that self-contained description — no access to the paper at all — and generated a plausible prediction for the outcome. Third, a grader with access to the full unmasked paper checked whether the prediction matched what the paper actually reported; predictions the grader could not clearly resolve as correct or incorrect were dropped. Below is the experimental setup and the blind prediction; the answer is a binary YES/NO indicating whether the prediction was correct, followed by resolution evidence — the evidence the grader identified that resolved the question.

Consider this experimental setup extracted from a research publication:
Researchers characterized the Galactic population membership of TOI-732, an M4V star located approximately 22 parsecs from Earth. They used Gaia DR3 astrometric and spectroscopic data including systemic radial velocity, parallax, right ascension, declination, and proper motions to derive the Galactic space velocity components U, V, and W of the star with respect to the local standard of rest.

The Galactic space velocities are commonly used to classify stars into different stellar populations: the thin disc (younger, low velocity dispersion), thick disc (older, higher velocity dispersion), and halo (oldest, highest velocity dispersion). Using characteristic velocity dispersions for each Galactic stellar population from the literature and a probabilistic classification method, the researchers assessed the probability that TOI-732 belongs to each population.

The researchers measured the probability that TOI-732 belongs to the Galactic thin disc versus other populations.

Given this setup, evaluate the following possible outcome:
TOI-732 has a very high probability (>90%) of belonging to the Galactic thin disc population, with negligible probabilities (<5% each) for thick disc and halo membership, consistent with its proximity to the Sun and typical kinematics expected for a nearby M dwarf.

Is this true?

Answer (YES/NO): YES